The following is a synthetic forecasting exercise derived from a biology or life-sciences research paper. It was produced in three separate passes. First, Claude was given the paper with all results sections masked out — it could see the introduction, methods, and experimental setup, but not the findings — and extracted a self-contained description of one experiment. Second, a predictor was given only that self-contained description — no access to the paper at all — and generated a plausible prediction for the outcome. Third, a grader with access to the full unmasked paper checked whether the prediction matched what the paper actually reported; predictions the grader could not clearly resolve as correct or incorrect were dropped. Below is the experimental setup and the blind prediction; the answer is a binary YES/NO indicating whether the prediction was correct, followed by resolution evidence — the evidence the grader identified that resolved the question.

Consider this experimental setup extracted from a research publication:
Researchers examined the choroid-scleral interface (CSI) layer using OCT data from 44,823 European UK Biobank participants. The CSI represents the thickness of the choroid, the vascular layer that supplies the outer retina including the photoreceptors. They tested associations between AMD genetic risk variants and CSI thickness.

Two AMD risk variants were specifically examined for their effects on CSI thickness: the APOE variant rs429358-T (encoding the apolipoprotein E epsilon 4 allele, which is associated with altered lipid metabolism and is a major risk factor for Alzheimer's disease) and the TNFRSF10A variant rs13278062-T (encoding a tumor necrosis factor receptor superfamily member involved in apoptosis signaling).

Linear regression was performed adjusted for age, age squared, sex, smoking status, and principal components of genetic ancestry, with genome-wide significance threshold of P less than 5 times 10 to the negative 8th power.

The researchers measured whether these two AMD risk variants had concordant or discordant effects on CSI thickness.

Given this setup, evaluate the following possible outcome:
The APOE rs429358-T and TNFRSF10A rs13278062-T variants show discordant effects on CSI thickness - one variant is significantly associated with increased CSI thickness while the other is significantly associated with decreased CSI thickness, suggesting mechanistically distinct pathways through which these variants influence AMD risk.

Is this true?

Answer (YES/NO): YES